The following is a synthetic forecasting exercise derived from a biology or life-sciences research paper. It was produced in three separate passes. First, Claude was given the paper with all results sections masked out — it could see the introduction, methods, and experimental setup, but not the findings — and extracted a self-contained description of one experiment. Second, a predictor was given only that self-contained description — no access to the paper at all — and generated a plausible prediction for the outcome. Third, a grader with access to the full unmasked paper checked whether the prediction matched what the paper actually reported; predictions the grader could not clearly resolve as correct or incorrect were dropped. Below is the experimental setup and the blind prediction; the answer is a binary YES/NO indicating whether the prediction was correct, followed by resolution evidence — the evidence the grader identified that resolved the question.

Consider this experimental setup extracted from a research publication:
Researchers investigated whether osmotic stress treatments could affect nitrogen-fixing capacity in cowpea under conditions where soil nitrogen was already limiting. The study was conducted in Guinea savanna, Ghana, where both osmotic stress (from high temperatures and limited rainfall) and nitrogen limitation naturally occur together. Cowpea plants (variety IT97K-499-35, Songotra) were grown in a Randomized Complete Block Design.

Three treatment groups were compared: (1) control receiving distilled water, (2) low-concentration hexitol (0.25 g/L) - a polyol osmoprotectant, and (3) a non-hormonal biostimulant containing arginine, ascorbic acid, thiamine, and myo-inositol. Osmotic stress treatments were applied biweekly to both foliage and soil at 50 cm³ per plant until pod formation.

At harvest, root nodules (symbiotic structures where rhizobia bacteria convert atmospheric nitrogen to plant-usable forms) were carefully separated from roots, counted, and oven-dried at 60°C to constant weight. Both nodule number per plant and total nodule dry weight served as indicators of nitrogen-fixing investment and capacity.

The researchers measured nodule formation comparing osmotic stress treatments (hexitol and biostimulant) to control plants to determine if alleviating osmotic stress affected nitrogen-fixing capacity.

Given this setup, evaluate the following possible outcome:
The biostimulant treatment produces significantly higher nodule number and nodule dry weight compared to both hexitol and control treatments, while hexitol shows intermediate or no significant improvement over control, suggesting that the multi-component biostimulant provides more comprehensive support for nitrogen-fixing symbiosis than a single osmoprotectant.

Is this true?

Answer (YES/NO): NO